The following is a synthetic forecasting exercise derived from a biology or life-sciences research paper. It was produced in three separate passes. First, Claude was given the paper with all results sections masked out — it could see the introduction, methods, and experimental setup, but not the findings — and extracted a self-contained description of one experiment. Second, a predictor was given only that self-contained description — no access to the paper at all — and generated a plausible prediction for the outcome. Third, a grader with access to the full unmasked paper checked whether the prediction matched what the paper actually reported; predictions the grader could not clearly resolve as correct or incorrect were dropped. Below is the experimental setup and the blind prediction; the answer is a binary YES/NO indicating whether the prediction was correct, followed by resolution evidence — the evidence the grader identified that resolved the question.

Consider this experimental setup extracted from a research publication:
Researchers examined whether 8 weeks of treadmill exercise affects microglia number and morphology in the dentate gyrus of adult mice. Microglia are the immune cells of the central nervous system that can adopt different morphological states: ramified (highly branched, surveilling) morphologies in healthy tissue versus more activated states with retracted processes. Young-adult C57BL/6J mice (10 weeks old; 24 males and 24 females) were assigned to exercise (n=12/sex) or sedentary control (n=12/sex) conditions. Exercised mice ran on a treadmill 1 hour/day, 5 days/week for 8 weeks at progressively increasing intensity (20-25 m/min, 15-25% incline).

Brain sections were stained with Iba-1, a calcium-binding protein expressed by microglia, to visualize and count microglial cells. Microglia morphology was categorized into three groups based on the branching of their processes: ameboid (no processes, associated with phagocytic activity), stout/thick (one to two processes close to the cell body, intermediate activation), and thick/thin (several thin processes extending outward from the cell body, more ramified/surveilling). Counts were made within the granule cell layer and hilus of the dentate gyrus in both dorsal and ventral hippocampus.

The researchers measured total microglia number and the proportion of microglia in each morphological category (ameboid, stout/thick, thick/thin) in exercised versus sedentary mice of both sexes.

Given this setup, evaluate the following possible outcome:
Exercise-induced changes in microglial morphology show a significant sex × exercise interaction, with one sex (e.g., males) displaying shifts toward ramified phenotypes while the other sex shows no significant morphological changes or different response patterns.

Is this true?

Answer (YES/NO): NO